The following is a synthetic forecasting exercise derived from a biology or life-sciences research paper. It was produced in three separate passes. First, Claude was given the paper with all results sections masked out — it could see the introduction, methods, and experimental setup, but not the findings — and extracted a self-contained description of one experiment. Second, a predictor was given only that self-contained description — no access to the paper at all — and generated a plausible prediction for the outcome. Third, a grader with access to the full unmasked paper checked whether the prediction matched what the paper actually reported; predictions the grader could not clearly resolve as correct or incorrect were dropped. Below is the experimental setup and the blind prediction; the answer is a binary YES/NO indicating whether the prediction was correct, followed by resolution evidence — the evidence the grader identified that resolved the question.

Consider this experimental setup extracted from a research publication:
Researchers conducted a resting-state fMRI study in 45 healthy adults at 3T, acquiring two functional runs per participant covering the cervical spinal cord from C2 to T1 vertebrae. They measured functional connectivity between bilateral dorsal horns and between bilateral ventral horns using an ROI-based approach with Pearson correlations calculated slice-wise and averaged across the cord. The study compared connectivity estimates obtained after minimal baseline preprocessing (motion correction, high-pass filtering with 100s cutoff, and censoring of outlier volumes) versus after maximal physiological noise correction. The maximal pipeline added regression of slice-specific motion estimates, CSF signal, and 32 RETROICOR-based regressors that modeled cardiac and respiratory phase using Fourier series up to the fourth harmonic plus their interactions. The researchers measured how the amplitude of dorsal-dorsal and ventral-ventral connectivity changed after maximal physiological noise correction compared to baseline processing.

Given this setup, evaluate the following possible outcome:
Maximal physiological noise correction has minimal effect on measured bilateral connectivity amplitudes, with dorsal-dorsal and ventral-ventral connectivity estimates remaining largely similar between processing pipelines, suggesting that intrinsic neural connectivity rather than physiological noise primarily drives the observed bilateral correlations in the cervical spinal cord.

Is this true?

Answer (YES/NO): NO